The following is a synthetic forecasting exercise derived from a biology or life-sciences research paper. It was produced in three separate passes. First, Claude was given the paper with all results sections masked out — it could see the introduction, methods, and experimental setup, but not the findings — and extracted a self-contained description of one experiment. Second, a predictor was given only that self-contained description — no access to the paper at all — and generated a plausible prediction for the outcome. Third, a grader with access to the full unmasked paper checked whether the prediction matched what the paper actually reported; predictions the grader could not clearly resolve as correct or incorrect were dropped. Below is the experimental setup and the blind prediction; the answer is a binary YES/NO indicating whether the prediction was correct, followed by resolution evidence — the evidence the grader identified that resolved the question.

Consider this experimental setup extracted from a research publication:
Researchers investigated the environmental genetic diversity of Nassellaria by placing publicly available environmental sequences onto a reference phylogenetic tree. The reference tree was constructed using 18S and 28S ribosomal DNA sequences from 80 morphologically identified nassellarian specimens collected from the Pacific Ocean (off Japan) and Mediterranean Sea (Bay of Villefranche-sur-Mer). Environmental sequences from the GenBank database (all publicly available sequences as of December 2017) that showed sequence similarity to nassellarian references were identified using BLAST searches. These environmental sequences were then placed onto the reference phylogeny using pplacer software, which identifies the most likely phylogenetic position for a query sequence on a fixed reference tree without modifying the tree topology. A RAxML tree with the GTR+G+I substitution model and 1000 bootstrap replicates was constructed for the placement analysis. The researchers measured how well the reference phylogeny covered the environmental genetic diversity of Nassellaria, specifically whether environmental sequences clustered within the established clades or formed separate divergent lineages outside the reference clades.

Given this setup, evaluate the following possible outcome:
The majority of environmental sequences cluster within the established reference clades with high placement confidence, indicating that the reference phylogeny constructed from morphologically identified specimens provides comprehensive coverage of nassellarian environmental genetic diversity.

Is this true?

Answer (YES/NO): YES